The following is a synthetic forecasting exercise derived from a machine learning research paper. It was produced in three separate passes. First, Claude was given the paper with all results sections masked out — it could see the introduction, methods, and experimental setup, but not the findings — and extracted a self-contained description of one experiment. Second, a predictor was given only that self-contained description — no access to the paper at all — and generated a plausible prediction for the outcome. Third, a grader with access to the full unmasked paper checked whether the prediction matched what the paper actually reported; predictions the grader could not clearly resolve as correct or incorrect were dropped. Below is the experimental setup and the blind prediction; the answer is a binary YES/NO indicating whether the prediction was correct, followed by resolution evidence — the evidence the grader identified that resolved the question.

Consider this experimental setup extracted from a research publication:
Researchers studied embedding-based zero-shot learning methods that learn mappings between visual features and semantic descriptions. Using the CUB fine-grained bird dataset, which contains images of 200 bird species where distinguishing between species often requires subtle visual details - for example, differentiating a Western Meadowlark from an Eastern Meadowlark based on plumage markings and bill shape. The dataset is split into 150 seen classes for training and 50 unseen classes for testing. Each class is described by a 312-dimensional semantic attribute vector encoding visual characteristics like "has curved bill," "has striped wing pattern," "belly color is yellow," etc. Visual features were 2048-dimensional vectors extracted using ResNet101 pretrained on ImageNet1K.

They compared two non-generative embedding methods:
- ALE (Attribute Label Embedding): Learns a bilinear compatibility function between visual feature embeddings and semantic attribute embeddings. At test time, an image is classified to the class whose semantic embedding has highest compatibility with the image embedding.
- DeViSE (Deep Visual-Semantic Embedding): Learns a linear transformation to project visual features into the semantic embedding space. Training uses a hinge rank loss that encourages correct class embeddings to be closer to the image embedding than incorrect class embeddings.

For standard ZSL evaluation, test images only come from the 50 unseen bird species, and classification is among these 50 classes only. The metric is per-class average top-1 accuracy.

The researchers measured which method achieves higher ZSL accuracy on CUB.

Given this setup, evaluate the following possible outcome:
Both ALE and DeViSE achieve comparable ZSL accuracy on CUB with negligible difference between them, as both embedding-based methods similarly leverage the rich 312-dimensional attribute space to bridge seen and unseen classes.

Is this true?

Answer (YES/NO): NO